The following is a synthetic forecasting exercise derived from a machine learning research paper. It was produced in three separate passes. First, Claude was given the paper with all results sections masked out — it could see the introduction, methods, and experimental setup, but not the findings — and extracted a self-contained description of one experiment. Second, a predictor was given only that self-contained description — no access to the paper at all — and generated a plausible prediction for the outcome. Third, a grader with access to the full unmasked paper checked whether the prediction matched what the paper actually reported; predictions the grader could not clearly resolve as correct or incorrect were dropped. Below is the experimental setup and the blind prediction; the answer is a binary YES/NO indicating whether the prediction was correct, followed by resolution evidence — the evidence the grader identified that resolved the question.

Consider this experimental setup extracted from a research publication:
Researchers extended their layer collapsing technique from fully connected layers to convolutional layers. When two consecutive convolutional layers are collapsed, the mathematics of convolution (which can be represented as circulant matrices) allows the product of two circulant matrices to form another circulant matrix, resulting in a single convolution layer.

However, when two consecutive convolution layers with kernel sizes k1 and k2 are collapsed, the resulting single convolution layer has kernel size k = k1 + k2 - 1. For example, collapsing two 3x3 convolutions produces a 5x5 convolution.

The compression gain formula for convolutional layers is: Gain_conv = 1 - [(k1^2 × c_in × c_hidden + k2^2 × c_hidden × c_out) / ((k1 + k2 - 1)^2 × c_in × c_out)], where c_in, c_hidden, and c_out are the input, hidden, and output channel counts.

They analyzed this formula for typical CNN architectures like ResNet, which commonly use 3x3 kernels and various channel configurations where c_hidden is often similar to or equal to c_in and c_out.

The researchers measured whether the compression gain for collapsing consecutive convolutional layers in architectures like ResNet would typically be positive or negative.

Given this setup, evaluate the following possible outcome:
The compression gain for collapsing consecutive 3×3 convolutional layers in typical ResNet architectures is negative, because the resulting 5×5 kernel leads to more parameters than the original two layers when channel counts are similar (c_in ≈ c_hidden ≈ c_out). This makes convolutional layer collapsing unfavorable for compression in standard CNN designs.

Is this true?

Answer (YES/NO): YES